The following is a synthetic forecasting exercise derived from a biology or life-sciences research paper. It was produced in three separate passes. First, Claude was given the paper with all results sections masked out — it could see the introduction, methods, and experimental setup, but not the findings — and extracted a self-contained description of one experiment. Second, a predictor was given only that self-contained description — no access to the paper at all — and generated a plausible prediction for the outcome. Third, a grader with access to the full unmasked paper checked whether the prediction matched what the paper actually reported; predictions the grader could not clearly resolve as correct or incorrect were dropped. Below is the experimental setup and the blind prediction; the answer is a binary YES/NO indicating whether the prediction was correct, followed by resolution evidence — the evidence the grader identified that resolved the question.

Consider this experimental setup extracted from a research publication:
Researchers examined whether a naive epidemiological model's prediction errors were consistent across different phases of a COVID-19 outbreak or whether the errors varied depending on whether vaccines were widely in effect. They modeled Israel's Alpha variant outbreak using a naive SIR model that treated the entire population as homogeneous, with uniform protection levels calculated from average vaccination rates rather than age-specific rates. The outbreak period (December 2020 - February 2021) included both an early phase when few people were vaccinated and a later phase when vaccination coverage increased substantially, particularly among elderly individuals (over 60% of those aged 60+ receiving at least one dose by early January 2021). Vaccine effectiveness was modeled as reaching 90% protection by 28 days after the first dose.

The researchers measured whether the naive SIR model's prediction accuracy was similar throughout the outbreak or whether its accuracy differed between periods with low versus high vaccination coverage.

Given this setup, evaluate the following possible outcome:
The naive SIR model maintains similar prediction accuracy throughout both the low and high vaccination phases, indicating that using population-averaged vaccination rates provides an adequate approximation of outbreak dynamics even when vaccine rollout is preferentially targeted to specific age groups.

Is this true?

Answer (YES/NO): NO